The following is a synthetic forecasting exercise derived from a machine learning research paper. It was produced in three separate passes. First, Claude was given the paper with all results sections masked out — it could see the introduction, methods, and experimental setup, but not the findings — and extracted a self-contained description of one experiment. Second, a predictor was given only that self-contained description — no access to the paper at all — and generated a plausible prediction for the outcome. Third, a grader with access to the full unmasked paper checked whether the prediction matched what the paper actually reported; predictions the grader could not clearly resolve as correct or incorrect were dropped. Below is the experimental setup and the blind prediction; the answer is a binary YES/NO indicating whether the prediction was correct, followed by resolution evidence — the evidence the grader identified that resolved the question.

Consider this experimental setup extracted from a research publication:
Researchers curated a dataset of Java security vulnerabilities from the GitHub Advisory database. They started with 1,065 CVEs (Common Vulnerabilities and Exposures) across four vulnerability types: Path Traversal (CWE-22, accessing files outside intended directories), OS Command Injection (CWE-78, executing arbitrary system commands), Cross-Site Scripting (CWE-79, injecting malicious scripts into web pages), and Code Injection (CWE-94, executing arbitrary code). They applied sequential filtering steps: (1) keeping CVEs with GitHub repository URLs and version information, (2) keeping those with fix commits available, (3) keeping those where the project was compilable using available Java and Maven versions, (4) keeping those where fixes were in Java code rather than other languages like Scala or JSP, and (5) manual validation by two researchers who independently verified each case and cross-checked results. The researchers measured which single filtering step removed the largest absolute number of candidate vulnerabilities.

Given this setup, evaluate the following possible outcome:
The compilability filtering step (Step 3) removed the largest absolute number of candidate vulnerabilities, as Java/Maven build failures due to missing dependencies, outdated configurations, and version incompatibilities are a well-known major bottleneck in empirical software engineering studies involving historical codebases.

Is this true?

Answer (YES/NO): NO